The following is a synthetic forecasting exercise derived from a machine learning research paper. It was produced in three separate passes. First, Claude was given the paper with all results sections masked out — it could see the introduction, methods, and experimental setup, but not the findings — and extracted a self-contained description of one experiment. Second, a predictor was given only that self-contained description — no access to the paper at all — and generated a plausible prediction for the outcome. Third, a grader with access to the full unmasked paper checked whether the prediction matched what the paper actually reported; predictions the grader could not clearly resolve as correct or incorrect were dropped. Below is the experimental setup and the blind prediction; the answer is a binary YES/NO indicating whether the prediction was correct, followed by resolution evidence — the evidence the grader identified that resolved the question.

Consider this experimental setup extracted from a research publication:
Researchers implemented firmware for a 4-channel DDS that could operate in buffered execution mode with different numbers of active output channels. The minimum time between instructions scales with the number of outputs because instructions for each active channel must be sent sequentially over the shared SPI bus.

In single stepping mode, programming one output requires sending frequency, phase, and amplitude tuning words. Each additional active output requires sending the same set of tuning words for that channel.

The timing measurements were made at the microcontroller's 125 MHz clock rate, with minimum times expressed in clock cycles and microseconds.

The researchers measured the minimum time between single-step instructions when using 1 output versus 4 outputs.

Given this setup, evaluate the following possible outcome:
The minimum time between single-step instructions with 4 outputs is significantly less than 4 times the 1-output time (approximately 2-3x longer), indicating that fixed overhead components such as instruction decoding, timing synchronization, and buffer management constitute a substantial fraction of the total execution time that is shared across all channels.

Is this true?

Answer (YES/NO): YES